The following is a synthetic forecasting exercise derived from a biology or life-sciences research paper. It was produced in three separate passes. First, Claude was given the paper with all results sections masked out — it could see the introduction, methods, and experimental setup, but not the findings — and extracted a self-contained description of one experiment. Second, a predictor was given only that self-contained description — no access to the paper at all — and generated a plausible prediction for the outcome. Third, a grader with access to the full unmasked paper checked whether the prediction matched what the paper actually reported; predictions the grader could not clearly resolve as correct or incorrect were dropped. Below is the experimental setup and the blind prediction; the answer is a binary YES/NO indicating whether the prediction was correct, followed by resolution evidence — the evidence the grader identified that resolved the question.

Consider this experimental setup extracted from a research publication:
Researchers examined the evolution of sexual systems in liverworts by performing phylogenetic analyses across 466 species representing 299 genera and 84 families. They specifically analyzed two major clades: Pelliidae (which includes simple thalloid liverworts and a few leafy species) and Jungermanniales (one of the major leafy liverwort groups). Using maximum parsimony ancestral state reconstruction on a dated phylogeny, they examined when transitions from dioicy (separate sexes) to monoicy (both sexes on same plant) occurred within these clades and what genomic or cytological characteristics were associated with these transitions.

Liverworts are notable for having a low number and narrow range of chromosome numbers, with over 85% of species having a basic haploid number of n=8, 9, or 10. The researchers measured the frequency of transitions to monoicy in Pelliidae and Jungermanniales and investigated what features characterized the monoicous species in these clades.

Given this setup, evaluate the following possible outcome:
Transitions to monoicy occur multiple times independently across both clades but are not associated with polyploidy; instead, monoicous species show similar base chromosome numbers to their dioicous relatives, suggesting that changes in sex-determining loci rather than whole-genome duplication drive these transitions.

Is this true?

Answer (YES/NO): NO